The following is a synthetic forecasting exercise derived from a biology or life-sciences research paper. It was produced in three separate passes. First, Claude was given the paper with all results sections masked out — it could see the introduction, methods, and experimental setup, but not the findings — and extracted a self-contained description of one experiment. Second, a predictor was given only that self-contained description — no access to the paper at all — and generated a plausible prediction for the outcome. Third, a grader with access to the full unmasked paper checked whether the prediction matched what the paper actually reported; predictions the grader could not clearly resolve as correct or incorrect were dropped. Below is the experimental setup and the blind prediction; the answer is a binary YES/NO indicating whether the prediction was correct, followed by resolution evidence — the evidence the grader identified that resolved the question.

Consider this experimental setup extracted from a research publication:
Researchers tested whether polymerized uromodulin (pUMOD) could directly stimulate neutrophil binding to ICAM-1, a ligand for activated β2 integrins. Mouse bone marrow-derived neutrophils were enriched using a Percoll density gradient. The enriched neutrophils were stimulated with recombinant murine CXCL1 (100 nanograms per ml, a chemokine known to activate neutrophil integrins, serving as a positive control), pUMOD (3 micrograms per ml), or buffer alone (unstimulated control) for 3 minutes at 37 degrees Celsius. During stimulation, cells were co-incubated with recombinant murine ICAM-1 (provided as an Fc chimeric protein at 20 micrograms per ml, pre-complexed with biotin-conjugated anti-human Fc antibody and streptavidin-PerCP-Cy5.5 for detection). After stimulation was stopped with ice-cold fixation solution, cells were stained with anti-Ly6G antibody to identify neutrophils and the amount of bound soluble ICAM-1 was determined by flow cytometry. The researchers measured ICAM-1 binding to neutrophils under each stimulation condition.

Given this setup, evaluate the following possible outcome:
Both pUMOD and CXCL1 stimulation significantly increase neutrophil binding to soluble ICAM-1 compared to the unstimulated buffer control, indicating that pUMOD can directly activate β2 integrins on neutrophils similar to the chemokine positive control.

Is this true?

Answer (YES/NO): NO